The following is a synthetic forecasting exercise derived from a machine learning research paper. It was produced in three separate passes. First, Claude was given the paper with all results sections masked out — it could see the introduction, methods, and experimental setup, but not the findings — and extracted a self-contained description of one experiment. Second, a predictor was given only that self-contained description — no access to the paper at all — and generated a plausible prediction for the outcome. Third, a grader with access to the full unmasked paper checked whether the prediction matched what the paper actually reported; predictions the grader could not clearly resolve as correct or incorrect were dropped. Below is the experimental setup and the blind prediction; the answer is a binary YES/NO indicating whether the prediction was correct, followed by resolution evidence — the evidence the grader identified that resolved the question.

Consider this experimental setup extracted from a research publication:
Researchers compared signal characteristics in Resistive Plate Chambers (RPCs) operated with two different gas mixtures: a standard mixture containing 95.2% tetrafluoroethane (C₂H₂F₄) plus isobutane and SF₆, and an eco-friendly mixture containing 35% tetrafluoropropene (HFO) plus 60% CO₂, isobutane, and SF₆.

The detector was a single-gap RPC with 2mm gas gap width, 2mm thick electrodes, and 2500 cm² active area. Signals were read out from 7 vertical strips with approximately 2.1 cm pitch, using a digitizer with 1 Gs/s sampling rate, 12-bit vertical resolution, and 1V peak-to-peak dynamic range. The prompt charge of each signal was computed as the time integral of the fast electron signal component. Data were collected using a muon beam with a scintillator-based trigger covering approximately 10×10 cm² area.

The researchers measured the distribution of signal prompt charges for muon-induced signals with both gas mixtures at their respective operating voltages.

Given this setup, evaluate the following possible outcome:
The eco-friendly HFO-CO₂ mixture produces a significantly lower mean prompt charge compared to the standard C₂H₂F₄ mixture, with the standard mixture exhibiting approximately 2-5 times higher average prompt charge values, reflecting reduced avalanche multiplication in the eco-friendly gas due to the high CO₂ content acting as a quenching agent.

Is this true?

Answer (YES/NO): NO